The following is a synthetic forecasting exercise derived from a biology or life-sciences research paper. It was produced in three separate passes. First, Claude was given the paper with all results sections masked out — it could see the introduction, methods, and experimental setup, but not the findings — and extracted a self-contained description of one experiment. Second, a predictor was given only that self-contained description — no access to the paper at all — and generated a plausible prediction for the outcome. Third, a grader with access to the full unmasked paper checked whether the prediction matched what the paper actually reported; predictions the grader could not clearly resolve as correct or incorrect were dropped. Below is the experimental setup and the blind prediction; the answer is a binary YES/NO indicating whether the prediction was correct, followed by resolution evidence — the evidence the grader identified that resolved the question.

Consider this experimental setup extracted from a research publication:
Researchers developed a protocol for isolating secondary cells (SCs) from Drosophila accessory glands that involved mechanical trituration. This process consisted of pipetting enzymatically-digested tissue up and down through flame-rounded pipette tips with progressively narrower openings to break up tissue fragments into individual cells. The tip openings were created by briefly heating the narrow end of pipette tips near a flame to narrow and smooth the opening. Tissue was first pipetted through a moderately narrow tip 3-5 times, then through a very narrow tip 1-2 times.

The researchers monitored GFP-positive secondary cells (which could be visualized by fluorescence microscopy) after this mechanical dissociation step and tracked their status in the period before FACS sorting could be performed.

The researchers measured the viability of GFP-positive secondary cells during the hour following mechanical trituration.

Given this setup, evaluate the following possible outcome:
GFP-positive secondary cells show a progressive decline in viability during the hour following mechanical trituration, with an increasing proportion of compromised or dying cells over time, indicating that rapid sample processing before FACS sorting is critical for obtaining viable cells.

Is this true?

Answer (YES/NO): YES